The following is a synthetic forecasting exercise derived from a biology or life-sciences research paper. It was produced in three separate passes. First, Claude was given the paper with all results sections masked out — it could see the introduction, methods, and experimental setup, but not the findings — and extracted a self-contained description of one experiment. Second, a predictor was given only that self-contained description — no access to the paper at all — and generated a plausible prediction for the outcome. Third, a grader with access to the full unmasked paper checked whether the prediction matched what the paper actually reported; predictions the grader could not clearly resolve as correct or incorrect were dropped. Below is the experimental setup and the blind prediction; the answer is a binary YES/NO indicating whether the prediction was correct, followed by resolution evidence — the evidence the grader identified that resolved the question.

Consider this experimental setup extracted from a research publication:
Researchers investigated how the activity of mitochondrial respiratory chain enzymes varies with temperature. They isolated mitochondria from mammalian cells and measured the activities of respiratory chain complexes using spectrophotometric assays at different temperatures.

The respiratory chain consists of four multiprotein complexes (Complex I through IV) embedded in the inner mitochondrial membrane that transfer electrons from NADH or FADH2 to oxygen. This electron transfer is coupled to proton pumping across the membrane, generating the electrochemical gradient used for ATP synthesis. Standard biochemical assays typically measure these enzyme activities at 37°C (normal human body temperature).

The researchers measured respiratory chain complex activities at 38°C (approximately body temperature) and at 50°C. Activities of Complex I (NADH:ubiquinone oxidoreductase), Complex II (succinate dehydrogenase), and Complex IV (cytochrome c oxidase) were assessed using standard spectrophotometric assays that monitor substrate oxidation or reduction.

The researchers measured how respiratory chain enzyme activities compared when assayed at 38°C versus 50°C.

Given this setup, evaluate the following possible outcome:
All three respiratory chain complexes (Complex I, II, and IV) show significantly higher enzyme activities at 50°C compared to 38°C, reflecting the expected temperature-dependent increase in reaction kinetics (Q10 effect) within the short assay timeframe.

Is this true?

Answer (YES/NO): NO